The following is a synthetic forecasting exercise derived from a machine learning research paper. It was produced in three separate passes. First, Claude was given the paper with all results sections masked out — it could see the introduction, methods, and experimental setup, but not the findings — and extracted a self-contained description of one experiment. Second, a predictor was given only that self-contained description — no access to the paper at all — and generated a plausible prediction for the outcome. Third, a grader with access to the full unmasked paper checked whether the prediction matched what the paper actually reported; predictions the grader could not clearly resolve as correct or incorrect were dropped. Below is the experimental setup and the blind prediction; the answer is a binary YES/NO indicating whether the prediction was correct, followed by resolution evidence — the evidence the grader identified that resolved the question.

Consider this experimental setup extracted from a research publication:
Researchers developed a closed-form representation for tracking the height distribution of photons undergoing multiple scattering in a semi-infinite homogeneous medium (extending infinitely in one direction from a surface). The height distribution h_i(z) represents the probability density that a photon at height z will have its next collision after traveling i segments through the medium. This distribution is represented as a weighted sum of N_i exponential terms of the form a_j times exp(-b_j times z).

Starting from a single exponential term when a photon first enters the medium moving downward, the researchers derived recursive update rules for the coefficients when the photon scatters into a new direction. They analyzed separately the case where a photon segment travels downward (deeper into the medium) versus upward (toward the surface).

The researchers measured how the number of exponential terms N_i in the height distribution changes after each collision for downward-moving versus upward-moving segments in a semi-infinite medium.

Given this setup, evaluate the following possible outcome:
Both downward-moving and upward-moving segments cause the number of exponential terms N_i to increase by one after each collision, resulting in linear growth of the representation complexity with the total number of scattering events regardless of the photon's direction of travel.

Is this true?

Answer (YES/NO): NO